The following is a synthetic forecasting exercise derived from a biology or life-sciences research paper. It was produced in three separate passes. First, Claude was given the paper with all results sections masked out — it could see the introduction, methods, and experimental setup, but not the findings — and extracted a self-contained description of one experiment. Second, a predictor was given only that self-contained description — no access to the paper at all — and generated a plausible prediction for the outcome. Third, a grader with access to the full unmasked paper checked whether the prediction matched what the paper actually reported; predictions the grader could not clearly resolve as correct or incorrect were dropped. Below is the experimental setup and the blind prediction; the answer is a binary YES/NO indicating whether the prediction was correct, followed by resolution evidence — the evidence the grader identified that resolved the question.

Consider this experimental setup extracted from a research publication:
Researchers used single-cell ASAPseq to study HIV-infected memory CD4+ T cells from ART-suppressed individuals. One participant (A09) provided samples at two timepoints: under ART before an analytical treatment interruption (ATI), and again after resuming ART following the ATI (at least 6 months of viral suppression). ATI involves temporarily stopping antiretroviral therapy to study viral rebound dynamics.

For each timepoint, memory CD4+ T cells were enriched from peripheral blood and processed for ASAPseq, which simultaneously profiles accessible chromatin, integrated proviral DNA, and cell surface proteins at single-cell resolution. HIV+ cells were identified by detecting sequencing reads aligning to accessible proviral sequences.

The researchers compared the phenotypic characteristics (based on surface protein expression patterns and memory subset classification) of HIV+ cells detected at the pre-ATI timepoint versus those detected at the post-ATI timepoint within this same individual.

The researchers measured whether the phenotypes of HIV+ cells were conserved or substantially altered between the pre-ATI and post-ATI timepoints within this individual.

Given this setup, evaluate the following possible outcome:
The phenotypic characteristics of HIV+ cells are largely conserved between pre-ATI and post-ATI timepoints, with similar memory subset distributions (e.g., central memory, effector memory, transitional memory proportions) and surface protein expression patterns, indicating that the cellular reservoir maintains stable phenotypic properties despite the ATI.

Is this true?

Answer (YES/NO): YES